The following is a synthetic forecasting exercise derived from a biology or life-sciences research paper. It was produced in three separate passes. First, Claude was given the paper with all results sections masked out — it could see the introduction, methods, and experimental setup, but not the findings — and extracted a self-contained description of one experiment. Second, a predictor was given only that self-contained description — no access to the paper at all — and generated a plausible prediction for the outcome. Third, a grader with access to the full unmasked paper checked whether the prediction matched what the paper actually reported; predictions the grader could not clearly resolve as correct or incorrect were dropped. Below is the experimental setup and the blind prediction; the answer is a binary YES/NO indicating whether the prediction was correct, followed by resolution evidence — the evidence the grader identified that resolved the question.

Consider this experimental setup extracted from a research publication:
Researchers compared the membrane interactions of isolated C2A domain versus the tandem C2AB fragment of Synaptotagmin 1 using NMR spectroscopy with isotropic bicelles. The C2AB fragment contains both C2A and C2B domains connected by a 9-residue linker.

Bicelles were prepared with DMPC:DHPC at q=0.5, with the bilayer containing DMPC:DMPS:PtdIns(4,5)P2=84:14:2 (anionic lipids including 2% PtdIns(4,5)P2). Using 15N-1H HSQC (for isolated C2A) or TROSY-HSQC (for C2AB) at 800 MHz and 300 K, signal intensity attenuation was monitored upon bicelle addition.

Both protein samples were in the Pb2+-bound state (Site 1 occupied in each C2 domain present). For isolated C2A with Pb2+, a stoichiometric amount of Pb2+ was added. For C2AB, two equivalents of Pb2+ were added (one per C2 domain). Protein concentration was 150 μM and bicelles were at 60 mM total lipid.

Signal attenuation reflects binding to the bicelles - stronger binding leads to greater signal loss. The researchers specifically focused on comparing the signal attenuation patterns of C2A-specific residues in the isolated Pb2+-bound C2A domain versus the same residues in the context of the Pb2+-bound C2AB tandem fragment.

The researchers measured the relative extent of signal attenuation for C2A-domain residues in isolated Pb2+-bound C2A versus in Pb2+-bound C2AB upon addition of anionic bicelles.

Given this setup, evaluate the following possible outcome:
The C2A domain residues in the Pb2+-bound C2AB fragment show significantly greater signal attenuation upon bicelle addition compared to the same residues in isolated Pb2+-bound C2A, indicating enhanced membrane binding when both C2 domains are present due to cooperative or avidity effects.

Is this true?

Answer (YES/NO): NO